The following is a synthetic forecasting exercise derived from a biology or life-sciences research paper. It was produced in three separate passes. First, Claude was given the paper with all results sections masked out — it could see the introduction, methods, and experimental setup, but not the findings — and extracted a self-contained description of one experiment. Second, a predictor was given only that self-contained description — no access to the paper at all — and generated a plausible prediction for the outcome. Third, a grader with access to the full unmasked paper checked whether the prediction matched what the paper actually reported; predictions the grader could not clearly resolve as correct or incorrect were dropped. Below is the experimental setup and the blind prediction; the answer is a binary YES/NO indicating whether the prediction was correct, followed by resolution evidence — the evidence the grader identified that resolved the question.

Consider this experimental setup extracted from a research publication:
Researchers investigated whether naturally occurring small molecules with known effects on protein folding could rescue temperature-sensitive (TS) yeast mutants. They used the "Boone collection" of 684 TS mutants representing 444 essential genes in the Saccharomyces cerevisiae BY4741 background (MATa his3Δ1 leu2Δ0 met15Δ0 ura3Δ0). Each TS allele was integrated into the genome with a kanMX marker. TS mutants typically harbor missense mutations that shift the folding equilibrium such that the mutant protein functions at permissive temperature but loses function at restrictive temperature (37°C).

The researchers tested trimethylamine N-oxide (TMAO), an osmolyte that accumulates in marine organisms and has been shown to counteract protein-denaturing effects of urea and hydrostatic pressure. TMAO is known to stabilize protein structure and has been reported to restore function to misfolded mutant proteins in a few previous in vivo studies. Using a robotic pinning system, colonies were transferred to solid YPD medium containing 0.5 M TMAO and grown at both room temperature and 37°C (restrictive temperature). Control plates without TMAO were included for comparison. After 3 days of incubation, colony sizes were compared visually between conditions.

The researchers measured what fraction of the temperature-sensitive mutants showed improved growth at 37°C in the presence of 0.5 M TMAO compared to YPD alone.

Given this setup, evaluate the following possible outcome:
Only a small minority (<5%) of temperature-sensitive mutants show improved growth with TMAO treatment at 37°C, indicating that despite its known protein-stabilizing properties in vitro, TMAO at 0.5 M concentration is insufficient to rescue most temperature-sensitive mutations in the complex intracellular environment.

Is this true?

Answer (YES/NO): NO